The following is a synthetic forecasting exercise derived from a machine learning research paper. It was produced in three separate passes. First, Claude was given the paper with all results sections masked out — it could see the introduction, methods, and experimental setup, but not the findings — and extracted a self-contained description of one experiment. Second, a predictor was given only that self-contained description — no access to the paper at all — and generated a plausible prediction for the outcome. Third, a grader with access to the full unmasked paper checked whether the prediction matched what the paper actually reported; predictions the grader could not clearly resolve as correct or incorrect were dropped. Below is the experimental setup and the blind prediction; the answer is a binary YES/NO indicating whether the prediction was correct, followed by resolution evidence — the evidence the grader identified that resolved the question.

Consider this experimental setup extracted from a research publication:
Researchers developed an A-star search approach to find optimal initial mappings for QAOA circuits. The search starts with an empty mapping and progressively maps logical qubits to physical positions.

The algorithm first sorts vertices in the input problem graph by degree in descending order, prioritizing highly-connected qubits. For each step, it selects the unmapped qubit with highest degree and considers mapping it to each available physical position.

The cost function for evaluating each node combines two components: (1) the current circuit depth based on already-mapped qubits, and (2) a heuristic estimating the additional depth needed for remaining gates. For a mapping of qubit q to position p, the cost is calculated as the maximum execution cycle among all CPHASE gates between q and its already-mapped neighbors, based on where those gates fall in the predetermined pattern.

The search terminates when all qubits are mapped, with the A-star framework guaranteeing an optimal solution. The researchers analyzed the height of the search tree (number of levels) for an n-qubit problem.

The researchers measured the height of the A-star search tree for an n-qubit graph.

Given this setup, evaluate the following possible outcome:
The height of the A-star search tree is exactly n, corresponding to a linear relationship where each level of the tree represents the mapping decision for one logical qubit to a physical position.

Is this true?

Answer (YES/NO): YES